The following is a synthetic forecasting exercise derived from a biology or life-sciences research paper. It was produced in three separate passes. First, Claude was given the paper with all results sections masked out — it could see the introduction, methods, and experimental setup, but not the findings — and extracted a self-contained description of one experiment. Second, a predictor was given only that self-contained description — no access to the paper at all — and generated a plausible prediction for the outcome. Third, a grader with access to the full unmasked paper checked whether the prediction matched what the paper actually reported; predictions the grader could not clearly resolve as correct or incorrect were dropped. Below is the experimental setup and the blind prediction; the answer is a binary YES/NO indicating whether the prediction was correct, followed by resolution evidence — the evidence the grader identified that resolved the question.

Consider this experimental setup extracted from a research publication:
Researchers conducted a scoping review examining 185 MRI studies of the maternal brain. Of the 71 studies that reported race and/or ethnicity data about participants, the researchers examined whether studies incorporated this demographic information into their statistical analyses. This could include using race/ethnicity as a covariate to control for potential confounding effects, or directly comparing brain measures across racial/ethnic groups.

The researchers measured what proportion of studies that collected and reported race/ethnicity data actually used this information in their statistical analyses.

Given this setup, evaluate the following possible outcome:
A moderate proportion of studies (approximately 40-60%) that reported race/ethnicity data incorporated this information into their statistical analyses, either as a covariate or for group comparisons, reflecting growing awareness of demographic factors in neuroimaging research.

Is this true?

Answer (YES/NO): NO